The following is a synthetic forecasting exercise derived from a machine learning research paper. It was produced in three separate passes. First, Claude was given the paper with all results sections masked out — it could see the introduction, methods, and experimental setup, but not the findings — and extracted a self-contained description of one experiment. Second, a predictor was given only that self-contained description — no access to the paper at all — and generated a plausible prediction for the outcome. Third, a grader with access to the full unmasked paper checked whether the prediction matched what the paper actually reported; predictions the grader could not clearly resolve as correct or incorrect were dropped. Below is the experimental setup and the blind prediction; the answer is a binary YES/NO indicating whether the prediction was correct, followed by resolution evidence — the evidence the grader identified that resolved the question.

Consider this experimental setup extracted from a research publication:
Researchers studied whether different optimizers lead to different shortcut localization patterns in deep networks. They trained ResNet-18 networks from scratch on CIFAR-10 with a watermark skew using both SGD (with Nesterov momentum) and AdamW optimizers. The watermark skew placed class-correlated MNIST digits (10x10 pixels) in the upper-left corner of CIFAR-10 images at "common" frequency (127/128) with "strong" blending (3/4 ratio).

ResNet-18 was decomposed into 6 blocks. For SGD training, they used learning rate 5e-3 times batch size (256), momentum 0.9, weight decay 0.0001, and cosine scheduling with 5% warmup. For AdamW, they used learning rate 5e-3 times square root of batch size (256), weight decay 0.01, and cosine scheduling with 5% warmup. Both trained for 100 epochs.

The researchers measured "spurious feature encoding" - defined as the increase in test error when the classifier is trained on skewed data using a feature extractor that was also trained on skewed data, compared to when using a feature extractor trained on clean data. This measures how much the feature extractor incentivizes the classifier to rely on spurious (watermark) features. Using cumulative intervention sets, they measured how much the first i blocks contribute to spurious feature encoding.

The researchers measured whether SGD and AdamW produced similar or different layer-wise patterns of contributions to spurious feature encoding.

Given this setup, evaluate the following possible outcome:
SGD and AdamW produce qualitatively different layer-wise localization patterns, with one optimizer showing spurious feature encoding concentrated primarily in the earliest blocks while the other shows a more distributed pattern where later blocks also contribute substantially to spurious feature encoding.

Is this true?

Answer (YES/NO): NO